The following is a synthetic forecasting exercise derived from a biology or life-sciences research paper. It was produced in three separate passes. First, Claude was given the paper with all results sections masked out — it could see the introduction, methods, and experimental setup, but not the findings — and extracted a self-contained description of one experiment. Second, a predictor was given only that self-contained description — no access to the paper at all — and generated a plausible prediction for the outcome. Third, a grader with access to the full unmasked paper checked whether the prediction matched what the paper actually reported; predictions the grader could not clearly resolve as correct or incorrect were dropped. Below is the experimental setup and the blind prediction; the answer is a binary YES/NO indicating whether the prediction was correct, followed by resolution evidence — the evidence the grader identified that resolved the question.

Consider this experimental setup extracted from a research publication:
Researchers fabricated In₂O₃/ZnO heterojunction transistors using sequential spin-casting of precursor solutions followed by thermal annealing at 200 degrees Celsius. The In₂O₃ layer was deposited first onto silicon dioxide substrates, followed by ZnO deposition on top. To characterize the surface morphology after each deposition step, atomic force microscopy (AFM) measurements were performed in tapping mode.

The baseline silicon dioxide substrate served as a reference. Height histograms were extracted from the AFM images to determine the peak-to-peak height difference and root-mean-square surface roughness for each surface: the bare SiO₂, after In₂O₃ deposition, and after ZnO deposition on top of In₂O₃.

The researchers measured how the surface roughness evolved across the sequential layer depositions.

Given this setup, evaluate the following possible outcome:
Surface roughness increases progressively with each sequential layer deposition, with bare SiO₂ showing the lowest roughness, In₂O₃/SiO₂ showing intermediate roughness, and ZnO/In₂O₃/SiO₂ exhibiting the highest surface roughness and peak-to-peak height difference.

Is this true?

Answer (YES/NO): NO